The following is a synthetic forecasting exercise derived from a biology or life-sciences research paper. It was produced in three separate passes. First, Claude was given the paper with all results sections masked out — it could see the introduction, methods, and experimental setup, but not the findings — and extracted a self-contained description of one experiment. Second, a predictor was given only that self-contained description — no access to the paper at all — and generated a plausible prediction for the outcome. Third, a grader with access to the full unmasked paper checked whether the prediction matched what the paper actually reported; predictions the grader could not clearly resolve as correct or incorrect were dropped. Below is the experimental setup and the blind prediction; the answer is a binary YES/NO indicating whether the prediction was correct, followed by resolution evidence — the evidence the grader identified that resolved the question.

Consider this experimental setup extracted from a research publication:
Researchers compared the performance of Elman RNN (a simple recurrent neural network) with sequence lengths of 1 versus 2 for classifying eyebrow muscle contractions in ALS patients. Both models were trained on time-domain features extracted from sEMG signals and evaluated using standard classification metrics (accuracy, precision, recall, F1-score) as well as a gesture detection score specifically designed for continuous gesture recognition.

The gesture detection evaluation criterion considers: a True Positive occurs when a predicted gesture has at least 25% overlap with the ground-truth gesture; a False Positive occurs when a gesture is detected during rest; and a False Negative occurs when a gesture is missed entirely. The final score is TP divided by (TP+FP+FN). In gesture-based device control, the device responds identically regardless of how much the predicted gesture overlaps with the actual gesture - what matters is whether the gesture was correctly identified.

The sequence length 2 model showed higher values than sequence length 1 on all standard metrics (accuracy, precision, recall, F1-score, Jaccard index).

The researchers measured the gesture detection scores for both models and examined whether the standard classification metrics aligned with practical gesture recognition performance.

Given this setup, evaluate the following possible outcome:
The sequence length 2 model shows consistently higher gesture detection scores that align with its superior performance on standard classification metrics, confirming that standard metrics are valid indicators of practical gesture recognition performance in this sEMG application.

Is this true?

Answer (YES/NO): NO